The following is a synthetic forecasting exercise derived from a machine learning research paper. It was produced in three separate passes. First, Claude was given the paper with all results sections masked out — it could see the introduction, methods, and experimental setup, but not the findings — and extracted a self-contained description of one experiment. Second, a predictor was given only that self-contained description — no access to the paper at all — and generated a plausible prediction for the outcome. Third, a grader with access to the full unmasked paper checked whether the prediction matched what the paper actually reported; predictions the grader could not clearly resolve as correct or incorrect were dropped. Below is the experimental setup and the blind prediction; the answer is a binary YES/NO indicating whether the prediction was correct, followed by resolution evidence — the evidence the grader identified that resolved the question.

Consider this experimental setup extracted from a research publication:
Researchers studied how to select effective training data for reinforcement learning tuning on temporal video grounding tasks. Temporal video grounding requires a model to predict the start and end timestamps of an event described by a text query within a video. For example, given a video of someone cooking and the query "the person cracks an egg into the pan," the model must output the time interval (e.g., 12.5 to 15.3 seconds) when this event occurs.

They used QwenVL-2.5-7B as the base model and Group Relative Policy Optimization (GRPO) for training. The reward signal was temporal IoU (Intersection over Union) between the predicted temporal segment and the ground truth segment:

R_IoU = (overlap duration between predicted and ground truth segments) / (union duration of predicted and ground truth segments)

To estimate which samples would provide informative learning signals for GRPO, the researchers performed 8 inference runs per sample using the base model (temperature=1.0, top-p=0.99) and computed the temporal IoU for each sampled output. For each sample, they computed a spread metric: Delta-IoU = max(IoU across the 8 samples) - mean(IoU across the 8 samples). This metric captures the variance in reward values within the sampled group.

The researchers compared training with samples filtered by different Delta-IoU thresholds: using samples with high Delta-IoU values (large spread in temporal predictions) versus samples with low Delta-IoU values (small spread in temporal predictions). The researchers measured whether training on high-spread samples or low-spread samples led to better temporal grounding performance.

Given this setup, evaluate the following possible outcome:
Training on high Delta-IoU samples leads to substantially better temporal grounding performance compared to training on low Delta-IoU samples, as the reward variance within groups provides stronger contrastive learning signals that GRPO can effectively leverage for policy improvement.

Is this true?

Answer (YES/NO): YES